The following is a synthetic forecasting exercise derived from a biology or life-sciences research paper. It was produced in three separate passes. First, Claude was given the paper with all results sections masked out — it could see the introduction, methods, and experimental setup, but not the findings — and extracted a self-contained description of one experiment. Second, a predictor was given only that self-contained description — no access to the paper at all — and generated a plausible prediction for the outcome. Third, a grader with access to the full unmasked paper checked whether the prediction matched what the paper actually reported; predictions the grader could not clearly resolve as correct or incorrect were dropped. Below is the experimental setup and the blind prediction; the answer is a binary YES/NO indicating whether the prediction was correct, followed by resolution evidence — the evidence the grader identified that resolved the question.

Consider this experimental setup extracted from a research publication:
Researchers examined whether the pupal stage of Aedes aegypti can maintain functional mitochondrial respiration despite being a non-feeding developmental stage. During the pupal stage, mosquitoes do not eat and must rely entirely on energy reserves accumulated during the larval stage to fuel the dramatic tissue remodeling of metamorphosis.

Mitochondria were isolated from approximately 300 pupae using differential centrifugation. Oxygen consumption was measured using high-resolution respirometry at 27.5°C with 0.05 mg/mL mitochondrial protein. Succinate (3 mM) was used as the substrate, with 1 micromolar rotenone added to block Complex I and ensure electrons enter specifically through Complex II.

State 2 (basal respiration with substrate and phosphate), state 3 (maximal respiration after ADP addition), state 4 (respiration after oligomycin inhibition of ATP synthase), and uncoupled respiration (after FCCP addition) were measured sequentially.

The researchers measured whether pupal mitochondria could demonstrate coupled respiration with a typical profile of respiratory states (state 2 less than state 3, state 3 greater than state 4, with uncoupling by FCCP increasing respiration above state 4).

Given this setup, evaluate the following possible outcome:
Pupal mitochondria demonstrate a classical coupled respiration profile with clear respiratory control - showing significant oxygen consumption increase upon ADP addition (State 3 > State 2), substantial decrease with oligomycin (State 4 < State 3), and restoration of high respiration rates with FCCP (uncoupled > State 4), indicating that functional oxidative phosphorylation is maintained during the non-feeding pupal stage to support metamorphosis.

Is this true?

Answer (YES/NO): NO